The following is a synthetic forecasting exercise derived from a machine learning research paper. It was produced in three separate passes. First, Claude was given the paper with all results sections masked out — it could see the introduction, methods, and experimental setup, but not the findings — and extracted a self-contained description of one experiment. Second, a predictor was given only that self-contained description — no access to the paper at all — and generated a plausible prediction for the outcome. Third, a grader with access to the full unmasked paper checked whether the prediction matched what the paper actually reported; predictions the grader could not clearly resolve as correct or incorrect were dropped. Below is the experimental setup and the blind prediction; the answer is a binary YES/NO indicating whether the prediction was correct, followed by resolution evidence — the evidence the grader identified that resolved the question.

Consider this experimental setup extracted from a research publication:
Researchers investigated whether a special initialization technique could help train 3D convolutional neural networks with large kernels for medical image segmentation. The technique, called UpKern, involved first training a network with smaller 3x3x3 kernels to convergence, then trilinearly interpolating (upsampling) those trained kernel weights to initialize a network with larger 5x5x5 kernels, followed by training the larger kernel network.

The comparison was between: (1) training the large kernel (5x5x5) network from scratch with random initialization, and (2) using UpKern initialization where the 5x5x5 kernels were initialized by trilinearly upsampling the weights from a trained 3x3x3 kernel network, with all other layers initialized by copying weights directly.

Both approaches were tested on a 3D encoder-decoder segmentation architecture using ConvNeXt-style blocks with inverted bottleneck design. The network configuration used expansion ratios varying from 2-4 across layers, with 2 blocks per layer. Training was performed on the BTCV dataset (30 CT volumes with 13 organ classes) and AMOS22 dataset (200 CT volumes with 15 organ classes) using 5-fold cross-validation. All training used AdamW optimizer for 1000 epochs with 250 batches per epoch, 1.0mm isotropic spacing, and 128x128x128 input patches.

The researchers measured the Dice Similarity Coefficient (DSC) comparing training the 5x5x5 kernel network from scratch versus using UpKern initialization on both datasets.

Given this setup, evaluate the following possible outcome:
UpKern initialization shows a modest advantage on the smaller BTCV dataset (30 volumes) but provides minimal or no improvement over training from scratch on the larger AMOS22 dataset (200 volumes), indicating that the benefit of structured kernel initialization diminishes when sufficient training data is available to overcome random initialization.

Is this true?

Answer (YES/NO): NO